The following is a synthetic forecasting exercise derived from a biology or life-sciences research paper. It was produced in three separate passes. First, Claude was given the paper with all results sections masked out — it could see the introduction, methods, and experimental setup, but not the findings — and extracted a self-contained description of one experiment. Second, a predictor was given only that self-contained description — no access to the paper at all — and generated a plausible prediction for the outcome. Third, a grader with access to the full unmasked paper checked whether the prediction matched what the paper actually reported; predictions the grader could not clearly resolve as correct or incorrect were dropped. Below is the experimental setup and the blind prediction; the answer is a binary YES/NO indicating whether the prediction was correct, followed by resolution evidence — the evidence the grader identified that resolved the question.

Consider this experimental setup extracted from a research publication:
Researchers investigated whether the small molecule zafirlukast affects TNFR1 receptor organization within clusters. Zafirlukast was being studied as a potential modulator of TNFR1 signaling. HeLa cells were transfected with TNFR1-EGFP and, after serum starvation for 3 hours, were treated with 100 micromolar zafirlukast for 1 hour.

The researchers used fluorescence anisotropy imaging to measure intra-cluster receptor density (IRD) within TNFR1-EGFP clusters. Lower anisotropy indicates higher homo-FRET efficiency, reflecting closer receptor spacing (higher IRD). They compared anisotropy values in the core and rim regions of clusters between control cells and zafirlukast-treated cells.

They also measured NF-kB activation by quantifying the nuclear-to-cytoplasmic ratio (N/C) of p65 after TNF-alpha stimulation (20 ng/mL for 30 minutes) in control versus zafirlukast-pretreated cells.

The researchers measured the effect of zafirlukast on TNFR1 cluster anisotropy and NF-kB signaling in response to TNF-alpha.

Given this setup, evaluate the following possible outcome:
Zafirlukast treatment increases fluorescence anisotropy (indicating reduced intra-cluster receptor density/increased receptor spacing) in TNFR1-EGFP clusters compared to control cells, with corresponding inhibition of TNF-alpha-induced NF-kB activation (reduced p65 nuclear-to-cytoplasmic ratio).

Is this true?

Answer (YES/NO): YES